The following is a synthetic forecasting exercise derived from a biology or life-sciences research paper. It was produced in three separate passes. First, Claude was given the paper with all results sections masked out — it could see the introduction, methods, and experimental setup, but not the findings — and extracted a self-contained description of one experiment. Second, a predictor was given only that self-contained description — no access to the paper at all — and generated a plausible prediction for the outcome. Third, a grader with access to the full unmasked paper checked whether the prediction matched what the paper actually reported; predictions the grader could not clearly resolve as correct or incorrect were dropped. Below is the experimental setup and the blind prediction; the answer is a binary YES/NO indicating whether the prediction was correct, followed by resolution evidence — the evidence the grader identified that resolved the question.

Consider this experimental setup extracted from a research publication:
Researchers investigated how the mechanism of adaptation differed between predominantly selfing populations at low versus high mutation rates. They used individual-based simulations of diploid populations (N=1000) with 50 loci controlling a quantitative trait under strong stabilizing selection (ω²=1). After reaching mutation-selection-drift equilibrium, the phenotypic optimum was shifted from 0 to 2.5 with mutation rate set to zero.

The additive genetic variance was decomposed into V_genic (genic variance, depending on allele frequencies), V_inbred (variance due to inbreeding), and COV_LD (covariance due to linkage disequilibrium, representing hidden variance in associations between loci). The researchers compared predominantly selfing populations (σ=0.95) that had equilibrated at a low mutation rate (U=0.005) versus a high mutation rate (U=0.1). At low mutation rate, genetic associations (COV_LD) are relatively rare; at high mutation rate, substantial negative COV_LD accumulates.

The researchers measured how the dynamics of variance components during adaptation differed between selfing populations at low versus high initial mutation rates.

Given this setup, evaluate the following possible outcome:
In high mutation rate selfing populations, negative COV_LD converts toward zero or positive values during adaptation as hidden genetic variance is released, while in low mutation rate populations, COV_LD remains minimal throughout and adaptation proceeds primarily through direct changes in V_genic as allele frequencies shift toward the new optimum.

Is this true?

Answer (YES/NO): YES